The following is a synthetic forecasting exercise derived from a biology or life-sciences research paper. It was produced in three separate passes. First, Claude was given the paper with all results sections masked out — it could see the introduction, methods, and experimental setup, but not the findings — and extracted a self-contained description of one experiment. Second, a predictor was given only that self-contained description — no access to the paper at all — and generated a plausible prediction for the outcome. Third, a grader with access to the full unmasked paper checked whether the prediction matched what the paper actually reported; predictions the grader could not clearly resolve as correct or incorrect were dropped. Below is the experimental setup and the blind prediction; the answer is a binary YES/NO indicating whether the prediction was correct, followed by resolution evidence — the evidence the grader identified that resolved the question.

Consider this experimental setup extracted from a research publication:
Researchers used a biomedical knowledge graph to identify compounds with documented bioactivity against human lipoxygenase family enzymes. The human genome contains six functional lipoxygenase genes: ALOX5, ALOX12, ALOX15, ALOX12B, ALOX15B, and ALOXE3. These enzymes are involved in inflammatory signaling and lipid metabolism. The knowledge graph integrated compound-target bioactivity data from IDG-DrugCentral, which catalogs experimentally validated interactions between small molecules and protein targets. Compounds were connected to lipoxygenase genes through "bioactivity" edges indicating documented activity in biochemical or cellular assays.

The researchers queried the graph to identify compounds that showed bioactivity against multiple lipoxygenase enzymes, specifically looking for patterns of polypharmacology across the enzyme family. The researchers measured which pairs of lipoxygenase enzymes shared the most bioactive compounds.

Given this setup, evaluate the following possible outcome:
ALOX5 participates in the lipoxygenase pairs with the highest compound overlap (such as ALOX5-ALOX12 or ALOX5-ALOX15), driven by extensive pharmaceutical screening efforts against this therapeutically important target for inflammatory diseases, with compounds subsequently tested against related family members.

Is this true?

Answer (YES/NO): NO